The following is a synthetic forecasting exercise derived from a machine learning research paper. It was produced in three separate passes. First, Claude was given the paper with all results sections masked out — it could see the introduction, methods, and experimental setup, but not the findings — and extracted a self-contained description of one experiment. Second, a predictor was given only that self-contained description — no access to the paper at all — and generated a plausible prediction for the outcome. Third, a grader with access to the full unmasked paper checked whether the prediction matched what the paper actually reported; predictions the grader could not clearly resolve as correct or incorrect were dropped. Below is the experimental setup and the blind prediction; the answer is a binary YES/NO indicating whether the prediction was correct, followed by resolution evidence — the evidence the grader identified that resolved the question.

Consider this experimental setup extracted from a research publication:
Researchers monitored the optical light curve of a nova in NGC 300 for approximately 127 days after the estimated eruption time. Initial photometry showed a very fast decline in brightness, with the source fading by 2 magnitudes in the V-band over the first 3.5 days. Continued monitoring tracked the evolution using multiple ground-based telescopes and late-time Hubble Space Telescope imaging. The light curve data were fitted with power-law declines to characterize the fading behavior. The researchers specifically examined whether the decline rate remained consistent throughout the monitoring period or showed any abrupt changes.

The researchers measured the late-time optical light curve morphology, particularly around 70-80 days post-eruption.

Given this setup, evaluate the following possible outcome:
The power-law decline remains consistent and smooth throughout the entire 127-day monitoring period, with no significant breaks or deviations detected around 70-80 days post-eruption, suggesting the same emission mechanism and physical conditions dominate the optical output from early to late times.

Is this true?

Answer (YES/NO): NO